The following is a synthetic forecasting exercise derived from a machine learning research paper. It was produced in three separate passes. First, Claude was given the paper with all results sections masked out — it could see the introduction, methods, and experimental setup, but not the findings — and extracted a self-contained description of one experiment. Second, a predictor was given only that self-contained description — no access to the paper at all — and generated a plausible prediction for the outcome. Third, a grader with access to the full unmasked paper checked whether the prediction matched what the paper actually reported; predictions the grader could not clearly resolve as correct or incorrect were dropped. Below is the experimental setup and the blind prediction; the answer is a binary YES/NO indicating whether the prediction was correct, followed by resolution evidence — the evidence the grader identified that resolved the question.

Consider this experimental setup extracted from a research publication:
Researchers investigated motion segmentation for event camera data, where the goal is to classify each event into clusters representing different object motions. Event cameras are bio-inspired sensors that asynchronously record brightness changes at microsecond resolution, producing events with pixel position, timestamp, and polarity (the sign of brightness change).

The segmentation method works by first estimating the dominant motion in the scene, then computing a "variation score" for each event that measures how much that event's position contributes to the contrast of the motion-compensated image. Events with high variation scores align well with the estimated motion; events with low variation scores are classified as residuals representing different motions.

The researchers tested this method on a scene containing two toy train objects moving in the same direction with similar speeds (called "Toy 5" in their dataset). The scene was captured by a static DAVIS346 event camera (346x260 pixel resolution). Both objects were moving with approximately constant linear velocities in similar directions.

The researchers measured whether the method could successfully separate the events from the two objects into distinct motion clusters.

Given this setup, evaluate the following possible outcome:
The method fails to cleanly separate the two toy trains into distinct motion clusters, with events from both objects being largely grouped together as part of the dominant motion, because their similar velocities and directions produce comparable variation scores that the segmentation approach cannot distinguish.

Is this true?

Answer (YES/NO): YES